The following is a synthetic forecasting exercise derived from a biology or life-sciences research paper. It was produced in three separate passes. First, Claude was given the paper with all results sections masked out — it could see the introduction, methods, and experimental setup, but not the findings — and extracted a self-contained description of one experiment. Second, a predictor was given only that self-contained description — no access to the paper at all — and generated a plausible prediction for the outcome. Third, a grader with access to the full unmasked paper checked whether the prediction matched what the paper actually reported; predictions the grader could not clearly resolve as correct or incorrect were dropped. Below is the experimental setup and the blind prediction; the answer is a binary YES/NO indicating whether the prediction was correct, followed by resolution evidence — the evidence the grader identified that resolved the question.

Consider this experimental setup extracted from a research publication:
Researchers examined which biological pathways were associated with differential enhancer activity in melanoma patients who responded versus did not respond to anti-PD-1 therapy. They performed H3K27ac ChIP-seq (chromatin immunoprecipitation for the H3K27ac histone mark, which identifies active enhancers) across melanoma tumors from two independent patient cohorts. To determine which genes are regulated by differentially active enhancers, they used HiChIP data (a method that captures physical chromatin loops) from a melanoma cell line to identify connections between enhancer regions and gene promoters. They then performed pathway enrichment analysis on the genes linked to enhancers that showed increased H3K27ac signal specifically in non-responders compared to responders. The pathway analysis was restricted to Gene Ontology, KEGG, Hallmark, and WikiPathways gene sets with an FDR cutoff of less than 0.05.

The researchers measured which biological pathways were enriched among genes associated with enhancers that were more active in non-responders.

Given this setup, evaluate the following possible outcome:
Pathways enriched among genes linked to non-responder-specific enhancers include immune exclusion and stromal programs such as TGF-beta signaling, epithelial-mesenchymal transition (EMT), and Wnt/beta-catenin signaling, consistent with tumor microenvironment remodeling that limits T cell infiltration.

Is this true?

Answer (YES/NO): YES